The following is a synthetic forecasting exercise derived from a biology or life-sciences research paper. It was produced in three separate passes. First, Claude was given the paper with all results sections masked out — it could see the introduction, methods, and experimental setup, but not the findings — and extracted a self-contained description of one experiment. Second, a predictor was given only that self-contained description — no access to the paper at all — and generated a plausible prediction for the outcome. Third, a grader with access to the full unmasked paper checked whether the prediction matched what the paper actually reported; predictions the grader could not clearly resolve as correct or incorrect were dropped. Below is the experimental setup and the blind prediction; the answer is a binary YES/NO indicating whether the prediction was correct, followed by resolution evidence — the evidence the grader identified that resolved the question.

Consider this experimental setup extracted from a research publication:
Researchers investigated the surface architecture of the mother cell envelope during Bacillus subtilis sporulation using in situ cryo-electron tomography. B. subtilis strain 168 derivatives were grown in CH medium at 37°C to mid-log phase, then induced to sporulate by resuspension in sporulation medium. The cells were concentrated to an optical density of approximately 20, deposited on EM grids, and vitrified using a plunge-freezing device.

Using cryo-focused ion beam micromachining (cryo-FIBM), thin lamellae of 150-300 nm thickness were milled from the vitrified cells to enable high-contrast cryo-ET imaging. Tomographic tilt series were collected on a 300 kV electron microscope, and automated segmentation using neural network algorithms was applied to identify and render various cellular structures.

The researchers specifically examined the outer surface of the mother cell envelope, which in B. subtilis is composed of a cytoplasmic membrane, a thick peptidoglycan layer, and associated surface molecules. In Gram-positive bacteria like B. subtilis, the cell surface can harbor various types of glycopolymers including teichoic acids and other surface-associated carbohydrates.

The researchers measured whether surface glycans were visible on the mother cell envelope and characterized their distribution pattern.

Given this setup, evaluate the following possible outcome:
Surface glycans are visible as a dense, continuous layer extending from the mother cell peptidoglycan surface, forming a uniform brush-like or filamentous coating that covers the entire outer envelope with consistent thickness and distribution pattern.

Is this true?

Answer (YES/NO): NO